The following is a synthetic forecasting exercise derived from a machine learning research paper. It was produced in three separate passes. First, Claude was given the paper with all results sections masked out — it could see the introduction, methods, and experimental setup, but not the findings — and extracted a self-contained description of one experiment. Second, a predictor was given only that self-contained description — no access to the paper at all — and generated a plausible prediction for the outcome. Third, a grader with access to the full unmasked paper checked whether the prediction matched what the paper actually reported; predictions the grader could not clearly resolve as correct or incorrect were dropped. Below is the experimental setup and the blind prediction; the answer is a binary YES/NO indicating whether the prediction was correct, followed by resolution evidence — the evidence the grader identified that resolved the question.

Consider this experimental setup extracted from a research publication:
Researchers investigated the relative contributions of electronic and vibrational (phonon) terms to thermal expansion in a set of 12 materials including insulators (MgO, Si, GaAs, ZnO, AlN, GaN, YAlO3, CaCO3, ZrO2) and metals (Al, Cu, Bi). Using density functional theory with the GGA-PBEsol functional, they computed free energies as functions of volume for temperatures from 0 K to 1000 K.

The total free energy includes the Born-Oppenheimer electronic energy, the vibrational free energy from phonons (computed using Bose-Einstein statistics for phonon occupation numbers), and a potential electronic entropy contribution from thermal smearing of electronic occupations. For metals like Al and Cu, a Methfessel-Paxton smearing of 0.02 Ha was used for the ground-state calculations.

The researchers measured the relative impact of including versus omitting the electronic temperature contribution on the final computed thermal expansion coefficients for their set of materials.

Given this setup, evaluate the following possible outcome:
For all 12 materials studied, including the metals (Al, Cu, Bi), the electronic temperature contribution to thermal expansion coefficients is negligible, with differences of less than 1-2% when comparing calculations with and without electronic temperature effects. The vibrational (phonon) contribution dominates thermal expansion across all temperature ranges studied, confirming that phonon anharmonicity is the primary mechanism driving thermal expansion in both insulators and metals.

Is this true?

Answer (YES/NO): YES